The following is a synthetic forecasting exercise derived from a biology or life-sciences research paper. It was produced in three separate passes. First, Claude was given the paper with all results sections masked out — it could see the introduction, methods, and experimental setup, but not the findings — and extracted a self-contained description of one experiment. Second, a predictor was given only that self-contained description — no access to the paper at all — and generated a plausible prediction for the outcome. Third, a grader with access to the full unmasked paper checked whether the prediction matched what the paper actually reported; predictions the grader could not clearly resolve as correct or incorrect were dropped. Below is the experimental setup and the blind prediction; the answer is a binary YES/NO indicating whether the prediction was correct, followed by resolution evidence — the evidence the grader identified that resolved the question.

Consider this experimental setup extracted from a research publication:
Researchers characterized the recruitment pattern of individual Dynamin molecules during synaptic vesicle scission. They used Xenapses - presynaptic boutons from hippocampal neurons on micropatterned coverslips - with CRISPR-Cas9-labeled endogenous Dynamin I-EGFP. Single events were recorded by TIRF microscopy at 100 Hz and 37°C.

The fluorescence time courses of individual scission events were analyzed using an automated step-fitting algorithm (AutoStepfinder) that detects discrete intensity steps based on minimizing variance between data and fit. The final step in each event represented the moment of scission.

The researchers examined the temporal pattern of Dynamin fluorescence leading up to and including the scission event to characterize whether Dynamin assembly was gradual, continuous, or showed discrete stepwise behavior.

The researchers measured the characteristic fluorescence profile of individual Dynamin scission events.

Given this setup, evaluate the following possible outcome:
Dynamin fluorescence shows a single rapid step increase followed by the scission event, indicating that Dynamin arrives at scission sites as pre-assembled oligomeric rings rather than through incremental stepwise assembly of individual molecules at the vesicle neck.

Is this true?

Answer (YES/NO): NO